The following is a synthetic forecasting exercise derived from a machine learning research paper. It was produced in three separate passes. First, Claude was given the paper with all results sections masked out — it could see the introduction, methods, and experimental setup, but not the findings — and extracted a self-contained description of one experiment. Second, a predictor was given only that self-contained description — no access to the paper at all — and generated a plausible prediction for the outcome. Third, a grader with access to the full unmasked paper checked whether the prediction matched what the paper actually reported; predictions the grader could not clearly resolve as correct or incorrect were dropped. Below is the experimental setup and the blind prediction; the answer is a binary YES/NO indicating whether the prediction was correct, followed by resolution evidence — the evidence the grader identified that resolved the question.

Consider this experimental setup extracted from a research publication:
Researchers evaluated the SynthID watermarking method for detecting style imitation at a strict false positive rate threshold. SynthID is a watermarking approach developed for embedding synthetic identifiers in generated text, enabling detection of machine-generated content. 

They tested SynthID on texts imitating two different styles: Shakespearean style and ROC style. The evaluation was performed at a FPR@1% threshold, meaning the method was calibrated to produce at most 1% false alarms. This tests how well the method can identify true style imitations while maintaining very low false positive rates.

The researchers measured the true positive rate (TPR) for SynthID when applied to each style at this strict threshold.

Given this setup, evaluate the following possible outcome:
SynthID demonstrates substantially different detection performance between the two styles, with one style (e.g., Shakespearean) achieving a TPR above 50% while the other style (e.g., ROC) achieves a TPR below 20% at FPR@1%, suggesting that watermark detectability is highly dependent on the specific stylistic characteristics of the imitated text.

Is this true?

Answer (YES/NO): NO